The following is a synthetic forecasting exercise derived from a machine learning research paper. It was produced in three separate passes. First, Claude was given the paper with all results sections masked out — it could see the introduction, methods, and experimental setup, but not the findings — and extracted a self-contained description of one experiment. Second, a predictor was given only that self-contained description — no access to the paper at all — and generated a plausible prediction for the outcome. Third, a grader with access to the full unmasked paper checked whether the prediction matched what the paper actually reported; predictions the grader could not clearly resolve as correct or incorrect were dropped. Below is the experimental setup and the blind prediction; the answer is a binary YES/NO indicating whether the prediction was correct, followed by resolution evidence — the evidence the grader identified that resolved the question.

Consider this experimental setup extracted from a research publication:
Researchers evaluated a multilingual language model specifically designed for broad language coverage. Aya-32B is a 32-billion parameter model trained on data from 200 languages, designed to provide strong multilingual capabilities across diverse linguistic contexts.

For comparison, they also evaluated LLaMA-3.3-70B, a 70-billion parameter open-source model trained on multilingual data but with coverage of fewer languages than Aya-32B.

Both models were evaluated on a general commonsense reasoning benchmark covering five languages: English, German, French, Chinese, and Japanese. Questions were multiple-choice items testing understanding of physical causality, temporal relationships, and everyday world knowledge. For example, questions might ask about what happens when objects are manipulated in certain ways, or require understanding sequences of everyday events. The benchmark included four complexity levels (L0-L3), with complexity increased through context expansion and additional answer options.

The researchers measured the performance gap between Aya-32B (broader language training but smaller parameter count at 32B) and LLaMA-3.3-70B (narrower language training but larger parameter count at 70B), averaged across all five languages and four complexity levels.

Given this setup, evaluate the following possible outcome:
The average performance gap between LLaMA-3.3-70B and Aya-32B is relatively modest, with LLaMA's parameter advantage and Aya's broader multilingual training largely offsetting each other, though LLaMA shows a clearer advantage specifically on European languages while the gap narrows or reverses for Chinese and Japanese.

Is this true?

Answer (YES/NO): NO